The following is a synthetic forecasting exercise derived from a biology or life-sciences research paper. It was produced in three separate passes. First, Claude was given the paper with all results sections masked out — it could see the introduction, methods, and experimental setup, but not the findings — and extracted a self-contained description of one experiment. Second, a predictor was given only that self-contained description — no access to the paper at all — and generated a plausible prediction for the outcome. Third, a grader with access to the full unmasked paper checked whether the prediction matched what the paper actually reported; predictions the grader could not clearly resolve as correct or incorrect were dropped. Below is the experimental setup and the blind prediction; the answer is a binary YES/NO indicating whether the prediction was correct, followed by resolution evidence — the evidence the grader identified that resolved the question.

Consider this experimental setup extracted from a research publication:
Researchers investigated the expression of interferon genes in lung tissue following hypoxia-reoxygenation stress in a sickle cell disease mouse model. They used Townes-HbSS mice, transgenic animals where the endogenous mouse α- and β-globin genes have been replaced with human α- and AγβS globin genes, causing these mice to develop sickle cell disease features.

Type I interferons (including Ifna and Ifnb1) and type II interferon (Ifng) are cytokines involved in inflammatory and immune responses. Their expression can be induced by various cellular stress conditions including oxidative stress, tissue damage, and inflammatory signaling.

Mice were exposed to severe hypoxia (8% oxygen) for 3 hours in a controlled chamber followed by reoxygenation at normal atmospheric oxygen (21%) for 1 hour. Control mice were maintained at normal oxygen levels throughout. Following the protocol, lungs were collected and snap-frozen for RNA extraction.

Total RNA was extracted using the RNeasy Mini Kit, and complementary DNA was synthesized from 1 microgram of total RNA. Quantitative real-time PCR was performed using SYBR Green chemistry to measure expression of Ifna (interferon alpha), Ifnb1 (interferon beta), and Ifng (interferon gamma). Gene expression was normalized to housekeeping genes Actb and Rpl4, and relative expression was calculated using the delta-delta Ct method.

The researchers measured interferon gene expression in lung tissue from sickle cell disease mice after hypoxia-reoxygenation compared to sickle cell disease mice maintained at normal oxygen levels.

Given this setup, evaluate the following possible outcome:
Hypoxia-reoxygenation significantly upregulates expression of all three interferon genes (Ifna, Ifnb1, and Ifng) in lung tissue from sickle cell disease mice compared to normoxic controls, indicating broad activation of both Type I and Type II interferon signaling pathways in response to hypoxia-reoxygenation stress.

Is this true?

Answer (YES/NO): NO